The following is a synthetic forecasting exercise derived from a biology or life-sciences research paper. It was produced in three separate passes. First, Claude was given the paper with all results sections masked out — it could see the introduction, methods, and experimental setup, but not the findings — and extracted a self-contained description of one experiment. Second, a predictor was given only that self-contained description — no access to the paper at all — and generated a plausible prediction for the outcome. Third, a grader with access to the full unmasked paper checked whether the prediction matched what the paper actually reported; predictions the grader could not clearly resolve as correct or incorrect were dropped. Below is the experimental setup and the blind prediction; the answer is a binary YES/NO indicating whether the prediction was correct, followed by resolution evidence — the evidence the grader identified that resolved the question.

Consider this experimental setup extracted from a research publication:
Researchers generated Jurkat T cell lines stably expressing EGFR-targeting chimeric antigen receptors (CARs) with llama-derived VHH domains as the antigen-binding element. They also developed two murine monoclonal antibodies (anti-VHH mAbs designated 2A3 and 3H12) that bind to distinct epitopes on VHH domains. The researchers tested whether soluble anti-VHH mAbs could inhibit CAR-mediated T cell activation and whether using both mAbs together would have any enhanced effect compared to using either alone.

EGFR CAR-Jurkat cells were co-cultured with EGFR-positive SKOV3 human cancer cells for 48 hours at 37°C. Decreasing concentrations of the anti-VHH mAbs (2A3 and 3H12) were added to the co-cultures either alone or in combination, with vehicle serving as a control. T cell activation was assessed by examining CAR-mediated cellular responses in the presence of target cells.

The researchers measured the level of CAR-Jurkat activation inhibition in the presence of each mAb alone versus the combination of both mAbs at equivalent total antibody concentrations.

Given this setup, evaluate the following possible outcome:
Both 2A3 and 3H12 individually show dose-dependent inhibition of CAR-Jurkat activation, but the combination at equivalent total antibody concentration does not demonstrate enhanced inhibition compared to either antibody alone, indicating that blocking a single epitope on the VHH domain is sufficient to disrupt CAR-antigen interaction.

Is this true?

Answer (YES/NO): NO